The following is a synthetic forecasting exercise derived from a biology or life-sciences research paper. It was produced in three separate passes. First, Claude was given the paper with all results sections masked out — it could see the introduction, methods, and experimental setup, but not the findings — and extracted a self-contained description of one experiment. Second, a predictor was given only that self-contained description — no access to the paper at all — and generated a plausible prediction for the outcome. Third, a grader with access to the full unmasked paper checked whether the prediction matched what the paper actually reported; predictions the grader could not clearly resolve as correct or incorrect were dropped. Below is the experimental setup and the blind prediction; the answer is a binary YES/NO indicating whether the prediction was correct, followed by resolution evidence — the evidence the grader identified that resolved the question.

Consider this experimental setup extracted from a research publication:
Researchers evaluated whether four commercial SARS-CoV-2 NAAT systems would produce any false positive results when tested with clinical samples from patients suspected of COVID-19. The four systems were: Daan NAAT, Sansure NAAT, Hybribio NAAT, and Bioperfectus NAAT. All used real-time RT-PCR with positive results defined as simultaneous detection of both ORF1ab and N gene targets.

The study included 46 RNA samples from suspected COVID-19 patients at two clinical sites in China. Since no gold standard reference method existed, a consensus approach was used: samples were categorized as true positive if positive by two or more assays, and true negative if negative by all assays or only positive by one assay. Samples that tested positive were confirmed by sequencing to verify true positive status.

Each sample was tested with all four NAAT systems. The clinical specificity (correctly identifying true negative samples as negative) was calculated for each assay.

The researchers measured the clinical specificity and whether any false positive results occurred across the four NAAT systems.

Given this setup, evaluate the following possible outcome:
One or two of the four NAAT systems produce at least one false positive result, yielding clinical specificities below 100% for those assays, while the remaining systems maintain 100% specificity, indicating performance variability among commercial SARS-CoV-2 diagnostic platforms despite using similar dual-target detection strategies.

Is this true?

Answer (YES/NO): NO